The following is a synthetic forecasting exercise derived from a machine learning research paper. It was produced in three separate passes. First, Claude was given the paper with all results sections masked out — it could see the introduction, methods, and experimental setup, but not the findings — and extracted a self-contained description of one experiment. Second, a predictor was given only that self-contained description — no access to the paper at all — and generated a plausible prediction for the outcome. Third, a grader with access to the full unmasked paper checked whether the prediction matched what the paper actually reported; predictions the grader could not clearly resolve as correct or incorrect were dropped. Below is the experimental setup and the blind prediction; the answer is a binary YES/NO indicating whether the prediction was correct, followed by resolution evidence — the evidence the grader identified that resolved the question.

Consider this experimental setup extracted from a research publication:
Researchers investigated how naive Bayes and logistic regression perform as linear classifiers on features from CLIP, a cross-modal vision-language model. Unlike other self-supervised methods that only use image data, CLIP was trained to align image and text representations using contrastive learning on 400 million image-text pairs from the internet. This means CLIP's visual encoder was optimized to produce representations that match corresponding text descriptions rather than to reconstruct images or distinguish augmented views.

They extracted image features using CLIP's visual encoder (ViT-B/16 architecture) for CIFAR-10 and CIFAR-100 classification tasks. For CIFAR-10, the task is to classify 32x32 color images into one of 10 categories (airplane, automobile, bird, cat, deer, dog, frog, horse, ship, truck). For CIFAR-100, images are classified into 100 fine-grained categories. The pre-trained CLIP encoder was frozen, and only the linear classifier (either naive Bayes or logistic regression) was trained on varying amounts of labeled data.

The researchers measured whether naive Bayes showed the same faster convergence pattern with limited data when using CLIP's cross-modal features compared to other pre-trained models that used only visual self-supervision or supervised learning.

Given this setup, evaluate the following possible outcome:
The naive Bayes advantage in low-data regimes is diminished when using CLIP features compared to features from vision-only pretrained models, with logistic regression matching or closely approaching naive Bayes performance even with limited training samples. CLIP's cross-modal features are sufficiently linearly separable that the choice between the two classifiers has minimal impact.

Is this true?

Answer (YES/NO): NO